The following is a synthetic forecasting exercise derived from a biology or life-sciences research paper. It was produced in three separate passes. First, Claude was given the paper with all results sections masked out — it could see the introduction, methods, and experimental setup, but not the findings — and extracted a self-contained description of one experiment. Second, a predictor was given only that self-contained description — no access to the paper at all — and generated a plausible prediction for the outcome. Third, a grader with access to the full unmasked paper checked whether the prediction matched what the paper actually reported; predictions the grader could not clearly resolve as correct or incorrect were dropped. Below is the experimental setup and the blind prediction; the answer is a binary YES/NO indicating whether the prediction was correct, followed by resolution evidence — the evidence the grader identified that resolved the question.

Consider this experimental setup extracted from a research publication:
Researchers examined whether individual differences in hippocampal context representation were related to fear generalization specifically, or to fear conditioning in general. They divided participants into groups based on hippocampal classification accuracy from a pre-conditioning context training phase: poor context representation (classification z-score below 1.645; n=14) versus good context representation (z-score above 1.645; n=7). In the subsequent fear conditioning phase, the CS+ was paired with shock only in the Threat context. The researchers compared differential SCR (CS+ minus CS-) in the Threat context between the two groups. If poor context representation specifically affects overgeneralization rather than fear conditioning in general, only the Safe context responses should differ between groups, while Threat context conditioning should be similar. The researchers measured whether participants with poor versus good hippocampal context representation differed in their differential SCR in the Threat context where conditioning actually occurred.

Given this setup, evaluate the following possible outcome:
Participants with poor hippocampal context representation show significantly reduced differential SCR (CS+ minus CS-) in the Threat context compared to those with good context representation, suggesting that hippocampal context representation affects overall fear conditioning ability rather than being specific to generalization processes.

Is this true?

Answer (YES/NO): YES